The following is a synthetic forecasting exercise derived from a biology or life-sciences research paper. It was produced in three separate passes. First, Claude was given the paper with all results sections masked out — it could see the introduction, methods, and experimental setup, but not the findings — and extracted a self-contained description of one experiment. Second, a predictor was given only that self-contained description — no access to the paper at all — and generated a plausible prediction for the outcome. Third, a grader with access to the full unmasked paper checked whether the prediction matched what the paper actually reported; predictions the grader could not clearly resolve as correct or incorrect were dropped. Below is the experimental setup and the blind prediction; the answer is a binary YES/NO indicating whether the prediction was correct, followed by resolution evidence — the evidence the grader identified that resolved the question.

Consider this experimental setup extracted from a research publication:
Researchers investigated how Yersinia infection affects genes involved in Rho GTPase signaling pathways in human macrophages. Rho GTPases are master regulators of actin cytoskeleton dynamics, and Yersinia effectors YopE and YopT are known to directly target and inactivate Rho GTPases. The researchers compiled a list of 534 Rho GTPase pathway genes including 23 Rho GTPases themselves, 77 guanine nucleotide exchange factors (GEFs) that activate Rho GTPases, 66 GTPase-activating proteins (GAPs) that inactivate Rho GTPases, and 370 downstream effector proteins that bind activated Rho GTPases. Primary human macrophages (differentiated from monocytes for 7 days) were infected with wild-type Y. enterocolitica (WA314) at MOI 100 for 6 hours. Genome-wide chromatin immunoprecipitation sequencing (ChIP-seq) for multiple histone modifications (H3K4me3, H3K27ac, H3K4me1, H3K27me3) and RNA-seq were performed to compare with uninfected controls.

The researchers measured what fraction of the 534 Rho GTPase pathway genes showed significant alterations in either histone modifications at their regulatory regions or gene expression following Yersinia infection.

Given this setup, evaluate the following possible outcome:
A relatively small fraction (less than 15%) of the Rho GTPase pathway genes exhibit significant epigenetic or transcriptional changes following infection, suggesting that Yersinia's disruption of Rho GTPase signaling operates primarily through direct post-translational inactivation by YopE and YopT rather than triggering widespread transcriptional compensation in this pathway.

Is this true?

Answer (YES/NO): NO